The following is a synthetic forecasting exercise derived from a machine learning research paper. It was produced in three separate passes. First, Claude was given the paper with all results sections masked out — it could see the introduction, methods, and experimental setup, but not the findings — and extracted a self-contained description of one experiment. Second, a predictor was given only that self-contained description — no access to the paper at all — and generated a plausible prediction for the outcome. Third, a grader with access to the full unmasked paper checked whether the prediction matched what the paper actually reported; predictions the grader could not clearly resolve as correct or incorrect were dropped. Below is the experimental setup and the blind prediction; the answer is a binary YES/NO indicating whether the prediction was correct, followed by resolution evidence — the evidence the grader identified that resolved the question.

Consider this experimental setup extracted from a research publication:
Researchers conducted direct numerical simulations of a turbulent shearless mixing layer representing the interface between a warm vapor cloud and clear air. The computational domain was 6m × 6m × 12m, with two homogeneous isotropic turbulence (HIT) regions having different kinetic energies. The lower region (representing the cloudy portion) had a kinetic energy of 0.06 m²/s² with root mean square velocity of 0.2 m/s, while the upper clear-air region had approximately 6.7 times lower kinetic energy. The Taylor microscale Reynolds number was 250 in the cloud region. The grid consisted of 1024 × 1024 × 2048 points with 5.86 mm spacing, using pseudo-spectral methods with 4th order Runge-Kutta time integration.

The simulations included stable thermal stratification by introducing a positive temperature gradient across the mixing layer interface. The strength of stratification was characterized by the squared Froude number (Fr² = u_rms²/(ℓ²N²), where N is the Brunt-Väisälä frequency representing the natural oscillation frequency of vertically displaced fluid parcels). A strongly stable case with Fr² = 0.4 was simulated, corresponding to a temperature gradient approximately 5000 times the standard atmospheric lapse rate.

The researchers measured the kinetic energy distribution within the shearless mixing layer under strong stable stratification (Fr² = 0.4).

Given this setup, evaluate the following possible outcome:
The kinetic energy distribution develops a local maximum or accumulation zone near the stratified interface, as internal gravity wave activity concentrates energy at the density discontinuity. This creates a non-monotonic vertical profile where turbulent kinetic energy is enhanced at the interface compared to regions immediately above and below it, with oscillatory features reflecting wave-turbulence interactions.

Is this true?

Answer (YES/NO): NO